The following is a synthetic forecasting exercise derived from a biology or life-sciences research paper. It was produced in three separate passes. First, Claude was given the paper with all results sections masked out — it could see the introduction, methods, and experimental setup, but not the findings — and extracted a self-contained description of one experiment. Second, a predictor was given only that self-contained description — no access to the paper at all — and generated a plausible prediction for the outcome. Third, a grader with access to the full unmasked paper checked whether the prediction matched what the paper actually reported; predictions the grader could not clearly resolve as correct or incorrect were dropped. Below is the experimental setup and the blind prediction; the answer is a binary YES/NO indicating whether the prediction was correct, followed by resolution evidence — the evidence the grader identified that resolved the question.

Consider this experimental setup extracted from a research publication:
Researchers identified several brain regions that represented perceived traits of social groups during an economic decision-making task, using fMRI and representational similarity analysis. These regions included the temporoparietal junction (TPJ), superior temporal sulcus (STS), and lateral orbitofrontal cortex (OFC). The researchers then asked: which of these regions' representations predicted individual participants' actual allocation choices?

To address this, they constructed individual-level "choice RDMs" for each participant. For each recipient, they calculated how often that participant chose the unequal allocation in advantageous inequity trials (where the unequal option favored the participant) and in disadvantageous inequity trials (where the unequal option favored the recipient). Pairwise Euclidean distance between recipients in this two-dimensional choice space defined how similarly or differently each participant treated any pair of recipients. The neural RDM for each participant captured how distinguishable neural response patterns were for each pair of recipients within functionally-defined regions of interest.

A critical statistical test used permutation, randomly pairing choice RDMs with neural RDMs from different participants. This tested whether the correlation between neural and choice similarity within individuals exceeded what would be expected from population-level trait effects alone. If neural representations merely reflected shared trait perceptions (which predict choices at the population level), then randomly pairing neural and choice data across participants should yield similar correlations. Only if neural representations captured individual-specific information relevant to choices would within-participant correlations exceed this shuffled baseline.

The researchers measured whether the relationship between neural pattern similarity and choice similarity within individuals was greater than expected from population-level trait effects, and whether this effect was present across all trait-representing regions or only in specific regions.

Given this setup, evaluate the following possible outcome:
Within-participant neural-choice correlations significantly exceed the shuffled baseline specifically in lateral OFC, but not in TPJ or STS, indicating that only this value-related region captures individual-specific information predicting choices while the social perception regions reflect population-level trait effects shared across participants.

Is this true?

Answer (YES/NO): YES